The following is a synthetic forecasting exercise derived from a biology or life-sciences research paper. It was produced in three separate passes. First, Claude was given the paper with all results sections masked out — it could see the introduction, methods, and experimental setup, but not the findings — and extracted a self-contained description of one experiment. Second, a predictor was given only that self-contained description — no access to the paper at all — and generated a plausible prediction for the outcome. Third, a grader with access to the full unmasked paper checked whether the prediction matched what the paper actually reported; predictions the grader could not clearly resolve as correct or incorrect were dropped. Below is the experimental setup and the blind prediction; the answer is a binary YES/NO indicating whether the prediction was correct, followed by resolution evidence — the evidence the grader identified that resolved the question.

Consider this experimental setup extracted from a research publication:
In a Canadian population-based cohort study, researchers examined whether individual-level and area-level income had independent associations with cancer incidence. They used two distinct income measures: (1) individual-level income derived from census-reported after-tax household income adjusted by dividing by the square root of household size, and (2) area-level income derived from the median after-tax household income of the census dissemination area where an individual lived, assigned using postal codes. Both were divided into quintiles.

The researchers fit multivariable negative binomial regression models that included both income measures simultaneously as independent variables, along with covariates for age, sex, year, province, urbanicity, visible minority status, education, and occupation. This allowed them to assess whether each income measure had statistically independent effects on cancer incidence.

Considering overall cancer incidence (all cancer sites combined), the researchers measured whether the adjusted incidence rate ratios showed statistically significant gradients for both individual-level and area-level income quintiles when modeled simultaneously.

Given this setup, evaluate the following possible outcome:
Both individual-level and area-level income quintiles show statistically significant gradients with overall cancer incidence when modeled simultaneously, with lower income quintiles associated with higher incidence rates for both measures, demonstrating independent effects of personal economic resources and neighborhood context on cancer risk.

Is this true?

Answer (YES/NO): YES